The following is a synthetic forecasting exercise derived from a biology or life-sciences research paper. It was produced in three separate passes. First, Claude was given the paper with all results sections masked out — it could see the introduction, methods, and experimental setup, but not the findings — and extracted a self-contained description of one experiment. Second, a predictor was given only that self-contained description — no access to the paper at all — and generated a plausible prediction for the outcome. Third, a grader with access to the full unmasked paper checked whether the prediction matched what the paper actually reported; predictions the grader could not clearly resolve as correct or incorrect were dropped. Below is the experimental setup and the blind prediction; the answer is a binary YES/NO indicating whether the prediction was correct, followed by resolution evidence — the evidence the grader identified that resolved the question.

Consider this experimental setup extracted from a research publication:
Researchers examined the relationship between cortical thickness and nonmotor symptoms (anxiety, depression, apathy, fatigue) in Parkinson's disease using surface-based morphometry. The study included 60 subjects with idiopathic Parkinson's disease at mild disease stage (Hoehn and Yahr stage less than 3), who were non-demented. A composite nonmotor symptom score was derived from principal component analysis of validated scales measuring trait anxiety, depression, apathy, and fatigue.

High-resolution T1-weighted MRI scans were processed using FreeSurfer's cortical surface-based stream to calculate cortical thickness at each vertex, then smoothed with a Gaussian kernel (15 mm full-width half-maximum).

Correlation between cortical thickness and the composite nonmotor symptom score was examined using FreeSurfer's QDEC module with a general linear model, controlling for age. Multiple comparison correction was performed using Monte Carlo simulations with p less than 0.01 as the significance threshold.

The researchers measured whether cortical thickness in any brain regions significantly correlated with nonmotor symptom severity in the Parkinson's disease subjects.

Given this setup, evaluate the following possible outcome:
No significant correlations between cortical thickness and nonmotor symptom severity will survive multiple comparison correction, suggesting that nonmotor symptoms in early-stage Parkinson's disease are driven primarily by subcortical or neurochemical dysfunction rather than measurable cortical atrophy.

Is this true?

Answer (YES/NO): YES